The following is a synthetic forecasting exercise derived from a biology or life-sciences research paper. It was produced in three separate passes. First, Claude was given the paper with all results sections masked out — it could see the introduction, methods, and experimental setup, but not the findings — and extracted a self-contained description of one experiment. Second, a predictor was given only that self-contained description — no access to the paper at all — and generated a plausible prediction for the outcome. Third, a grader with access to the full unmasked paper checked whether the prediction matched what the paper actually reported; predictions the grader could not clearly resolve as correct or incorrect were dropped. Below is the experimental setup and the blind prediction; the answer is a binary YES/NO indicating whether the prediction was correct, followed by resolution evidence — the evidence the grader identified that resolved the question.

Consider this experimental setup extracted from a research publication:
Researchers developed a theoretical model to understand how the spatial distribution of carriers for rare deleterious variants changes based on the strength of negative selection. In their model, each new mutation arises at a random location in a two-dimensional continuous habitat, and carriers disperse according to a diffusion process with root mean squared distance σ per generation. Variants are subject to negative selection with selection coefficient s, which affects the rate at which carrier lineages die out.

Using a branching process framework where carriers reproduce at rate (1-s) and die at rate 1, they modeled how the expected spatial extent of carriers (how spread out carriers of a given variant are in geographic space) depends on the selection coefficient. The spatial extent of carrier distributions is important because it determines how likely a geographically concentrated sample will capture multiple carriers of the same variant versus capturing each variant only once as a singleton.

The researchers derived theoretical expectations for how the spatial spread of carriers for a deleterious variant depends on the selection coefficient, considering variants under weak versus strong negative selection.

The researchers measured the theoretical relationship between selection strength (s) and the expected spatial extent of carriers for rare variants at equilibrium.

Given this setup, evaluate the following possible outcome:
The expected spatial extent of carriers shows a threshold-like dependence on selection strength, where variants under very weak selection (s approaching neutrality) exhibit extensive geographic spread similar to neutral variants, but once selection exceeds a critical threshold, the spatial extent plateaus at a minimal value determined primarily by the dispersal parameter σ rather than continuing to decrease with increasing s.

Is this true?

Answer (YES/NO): NO